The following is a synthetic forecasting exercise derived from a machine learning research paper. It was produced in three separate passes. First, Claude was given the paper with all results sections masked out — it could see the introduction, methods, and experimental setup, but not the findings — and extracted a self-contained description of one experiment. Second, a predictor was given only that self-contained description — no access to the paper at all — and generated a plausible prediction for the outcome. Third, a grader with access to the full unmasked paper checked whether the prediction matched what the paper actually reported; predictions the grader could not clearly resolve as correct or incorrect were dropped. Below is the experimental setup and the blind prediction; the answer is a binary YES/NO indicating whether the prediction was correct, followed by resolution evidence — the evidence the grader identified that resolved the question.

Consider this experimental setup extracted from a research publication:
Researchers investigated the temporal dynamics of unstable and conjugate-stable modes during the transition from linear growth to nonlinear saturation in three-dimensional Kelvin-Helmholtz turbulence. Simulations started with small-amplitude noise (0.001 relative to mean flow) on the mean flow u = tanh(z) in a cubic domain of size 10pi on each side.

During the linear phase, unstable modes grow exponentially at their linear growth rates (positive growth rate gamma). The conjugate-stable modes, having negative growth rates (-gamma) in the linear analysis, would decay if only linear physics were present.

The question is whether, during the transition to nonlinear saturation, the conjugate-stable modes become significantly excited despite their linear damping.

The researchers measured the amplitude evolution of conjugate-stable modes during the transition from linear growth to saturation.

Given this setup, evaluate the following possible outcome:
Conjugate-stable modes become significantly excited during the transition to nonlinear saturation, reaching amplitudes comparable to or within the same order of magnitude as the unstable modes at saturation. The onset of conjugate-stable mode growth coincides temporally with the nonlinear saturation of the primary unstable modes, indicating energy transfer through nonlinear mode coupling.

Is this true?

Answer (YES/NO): NO